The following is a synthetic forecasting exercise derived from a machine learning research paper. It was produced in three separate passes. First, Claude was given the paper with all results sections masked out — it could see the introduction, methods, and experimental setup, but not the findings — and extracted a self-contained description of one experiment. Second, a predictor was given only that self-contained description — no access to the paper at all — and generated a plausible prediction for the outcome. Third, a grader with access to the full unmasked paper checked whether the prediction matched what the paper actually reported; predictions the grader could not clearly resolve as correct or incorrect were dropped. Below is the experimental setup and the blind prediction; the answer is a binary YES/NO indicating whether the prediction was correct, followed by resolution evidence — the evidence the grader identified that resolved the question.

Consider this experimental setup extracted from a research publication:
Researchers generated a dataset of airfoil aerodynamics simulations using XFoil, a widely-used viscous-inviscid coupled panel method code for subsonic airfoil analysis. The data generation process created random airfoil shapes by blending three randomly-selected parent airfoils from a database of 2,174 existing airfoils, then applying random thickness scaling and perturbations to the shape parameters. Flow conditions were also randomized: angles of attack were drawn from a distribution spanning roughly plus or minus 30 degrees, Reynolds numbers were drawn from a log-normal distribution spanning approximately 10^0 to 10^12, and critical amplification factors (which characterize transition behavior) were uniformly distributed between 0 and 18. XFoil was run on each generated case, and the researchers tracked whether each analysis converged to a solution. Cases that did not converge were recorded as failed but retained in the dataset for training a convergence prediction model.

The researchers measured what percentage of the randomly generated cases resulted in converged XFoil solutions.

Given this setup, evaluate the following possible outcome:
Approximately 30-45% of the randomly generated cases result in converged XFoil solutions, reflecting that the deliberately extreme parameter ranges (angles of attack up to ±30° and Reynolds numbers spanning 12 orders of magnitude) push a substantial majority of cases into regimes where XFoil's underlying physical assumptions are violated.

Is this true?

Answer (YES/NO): NO